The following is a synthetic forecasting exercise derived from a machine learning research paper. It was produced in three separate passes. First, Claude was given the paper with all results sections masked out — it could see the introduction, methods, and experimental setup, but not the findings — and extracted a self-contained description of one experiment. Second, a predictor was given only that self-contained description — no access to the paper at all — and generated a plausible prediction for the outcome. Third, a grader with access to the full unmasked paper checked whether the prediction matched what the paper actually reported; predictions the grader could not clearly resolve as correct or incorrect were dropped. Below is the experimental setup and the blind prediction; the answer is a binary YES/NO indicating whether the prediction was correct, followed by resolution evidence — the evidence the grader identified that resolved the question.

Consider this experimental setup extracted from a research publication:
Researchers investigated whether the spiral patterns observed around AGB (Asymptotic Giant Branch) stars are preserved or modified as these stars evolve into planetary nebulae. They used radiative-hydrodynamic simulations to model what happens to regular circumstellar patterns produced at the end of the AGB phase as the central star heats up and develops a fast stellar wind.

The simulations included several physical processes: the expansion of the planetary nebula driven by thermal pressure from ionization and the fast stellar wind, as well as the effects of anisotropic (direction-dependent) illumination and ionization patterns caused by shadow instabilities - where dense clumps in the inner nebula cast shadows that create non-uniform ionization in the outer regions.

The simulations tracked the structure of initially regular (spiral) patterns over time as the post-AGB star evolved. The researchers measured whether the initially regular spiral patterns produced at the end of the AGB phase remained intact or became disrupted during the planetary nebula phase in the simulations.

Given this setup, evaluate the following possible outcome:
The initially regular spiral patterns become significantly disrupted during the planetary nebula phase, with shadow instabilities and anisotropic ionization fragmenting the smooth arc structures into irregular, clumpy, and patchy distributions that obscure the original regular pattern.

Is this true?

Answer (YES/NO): NO